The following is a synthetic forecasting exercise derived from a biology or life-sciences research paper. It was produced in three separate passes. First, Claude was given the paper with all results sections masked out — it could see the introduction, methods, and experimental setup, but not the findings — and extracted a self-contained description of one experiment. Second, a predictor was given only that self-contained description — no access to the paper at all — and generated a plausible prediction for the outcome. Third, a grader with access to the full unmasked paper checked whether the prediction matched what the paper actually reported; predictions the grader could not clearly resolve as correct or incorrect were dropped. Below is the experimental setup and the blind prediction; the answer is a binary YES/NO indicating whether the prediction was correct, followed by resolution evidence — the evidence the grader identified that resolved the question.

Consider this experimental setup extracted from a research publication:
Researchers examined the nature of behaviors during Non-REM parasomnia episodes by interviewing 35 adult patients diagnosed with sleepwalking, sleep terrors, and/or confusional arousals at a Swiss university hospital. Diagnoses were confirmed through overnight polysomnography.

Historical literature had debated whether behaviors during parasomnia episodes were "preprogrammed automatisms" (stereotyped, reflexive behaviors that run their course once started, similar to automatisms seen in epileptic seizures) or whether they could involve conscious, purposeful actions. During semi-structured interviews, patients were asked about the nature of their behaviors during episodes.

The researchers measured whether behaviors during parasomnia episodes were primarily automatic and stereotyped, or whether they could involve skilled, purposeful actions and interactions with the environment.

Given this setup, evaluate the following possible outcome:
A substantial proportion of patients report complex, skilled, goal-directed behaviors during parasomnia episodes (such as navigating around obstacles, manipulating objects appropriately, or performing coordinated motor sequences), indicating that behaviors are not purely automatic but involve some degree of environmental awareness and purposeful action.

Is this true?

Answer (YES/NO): YES